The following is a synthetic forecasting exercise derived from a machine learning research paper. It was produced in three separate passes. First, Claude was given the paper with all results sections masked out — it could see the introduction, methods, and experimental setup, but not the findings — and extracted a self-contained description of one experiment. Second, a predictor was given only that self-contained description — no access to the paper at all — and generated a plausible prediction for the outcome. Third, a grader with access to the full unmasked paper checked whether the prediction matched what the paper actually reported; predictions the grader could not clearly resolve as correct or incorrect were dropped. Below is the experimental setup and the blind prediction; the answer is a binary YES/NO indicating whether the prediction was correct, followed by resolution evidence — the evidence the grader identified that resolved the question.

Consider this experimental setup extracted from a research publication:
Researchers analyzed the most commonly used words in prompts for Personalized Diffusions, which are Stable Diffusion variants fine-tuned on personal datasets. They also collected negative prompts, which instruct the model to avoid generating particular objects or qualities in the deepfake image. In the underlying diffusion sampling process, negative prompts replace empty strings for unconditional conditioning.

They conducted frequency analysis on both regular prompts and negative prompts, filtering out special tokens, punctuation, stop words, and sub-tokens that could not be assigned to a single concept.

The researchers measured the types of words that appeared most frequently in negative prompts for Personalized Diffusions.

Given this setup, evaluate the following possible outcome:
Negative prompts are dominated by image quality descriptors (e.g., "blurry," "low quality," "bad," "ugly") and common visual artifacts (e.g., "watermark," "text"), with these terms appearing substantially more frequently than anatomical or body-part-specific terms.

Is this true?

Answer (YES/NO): YES